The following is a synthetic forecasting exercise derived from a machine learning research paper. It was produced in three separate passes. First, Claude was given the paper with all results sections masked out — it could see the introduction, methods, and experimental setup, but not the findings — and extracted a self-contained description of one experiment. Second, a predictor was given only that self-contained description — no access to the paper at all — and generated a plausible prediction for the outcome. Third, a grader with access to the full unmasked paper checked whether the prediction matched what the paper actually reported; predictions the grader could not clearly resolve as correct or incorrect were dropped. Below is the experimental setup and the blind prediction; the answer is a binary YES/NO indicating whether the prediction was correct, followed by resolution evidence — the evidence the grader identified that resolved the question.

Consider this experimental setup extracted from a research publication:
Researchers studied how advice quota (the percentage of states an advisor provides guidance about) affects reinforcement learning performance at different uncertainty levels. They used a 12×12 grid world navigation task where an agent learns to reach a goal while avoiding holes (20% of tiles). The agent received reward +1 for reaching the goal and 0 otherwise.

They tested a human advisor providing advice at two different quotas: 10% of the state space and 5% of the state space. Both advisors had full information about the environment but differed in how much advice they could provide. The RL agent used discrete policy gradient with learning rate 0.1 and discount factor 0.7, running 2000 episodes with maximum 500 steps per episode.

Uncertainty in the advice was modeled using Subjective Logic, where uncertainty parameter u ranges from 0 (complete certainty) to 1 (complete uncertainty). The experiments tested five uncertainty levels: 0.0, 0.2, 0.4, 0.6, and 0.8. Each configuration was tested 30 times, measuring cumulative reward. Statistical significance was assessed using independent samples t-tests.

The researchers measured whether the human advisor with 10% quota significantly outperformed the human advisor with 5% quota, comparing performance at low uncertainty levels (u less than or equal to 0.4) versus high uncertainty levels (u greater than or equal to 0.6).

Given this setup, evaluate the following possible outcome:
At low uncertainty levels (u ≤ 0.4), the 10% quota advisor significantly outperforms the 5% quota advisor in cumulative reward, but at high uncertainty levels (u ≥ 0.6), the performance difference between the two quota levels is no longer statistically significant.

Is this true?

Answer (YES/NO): YES